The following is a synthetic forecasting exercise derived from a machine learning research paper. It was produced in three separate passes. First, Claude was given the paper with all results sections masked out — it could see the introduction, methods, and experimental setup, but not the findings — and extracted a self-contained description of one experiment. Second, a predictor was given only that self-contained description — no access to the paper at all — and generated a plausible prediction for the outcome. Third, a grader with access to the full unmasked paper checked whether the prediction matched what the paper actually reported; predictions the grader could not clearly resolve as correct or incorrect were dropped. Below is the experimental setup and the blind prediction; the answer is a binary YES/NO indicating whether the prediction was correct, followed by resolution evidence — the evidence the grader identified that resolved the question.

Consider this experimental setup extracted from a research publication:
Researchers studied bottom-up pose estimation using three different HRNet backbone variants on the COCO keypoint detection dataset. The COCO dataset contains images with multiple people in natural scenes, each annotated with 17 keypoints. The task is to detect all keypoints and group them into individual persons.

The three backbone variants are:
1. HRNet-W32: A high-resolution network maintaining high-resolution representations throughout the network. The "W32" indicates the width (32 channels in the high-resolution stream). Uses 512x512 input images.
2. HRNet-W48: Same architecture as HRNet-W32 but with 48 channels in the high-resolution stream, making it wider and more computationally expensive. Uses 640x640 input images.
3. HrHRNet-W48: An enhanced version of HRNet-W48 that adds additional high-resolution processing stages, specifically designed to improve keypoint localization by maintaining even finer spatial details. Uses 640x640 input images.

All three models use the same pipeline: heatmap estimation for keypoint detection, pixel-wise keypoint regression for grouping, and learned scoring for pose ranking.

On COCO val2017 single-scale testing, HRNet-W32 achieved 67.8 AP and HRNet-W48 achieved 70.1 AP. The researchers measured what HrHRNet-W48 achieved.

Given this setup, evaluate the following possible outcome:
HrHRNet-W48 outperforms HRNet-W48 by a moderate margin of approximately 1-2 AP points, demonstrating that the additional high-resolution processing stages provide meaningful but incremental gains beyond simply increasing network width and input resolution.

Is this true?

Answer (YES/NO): YES